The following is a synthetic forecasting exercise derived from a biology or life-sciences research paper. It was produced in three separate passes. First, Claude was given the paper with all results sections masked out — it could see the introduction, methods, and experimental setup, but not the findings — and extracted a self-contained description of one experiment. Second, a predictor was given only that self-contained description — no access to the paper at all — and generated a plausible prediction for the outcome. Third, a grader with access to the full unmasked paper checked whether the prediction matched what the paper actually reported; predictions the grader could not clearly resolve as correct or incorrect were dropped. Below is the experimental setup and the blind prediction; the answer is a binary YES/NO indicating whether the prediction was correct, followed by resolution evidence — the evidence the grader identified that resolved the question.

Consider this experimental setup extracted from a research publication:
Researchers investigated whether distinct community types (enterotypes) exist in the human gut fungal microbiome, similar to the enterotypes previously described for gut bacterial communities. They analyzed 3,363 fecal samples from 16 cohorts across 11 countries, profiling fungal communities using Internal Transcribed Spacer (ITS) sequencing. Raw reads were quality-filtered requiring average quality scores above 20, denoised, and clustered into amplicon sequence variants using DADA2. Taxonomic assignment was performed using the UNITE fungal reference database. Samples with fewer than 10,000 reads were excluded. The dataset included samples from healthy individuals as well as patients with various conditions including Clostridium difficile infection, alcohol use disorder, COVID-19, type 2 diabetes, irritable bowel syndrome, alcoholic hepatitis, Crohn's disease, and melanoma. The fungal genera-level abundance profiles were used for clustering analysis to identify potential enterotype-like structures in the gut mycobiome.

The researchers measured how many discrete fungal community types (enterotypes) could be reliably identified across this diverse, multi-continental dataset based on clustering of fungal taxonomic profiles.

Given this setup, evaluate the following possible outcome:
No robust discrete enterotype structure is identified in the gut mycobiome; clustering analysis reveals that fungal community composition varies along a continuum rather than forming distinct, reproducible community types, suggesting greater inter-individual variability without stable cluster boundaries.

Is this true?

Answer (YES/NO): NO